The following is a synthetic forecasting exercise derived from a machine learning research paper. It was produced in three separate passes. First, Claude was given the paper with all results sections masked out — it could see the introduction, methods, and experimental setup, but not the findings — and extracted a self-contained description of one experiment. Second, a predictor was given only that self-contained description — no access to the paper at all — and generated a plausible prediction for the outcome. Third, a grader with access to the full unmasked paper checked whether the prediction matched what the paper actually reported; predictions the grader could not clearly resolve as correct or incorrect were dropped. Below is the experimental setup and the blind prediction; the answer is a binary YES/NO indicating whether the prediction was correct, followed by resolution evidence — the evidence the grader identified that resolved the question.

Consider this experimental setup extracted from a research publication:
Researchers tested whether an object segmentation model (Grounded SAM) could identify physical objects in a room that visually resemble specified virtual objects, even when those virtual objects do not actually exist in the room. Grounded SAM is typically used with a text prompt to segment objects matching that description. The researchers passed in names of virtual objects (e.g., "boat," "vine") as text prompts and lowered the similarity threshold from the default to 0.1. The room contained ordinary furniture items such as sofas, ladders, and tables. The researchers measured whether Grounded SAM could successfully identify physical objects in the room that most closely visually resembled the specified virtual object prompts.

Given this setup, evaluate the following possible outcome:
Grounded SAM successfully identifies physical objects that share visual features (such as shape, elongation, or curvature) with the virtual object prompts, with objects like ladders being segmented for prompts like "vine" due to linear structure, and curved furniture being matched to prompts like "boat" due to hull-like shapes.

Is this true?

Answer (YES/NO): YES